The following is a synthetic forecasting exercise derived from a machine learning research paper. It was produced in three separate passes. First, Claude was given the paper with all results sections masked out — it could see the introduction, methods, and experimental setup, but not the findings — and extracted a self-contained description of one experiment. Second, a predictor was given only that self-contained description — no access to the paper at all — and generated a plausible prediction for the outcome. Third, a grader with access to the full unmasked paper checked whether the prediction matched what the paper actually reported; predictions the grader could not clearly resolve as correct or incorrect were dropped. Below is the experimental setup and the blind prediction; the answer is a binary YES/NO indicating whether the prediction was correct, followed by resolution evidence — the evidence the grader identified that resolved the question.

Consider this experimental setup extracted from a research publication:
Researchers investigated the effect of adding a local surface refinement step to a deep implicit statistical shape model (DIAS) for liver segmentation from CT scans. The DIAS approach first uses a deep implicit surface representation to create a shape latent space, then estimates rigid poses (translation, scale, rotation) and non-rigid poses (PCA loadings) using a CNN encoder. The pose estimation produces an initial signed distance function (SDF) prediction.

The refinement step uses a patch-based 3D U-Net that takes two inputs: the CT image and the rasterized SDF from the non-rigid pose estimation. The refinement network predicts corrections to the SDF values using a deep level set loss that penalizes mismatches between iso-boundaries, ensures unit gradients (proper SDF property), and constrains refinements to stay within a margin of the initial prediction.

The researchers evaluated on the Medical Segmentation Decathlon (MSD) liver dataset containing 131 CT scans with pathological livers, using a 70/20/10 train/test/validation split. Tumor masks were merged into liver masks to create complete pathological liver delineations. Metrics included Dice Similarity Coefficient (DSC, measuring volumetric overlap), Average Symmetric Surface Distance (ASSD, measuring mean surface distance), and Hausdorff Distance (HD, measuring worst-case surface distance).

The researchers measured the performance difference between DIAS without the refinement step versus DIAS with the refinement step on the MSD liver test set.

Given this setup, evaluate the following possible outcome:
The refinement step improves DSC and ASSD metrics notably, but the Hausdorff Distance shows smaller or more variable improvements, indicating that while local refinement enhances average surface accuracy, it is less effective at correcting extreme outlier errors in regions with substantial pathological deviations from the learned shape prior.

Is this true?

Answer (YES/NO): NO